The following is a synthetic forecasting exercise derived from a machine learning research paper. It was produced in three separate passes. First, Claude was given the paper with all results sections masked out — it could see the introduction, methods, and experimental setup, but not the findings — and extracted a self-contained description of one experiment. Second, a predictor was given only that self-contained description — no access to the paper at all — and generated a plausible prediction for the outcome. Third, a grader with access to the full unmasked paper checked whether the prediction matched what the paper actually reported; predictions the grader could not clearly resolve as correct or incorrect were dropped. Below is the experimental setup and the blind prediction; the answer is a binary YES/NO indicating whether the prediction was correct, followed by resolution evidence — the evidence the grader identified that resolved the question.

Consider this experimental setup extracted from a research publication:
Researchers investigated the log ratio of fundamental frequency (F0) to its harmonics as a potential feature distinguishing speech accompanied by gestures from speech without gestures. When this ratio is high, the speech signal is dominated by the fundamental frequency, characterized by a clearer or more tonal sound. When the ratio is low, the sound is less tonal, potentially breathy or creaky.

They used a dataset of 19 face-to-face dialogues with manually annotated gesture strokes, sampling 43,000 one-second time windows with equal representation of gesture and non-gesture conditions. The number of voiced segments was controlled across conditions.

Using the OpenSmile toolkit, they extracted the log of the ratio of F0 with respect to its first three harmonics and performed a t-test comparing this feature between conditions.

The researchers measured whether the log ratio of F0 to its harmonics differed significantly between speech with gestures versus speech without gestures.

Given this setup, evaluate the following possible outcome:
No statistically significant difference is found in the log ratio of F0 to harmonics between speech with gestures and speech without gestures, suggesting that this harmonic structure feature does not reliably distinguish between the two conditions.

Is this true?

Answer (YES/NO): NO